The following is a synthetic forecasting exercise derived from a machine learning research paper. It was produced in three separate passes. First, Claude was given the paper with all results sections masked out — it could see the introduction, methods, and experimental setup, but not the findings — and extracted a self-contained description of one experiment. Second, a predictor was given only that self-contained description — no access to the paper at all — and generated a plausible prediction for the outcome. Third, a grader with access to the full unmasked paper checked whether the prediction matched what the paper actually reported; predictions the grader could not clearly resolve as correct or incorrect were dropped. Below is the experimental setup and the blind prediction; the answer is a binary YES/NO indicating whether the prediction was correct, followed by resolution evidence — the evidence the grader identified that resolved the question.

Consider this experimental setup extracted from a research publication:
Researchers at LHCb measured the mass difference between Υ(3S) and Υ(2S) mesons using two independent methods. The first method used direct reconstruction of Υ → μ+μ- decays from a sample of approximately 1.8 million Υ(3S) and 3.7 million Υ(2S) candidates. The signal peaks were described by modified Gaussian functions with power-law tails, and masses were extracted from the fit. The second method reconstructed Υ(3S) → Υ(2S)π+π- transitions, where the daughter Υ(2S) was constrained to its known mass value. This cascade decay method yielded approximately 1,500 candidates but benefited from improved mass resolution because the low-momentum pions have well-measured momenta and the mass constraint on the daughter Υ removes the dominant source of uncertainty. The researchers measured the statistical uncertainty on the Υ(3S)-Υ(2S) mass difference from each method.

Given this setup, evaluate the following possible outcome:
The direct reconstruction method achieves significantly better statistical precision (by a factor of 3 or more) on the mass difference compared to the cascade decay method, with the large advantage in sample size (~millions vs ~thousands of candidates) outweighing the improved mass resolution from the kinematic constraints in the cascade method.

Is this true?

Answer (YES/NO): NO